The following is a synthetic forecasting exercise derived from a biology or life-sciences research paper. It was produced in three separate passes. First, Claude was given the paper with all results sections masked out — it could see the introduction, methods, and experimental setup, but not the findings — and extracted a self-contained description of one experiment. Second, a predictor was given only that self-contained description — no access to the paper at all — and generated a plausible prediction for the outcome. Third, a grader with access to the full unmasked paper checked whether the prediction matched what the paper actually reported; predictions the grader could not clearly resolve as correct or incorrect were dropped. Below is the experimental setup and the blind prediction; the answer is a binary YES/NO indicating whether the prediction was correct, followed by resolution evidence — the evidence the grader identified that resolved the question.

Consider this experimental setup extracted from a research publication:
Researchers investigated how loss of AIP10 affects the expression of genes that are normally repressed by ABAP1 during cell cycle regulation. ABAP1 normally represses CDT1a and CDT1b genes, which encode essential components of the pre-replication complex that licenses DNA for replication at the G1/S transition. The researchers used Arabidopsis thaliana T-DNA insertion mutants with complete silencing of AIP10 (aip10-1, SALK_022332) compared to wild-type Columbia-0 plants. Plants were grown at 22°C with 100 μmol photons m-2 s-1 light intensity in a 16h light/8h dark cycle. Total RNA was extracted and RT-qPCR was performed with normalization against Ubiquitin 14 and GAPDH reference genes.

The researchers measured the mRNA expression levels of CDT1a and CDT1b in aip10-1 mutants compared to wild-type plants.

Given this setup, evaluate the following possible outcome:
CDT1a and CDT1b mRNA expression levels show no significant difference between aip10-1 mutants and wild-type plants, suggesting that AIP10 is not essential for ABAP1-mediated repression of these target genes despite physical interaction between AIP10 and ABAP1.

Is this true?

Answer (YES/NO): NO